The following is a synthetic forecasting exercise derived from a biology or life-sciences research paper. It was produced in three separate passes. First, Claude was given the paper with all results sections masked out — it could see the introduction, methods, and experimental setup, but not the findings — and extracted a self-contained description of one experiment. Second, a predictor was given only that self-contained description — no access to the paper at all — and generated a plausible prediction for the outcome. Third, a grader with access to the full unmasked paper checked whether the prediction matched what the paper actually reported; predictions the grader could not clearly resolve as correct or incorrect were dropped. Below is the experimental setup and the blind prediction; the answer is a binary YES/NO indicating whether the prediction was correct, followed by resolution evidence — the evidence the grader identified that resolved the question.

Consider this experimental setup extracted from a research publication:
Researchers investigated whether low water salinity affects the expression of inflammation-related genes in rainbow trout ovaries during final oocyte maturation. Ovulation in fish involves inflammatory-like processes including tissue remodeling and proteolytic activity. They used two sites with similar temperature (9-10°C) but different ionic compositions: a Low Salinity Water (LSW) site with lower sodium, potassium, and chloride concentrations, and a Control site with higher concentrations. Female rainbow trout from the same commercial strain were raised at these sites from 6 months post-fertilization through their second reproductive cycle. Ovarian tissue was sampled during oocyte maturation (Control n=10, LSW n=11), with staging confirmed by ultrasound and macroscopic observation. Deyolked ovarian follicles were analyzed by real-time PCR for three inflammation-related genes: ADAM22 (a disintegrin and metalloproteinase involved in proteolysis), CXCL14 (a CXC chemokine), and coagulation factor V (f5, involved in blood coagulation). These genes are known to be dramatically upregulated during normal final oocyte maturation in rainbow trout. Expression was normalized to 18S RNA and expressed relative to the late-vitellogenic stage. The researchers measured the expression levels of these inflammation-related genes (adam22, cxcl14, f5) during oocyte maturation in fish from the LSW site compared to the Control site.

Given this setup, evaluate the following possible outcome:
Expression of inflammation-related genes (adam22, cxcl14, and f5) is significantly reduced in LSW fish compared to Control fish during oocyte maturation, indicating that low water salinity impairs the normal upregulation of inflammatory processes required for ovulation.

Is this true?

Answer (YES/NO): YES